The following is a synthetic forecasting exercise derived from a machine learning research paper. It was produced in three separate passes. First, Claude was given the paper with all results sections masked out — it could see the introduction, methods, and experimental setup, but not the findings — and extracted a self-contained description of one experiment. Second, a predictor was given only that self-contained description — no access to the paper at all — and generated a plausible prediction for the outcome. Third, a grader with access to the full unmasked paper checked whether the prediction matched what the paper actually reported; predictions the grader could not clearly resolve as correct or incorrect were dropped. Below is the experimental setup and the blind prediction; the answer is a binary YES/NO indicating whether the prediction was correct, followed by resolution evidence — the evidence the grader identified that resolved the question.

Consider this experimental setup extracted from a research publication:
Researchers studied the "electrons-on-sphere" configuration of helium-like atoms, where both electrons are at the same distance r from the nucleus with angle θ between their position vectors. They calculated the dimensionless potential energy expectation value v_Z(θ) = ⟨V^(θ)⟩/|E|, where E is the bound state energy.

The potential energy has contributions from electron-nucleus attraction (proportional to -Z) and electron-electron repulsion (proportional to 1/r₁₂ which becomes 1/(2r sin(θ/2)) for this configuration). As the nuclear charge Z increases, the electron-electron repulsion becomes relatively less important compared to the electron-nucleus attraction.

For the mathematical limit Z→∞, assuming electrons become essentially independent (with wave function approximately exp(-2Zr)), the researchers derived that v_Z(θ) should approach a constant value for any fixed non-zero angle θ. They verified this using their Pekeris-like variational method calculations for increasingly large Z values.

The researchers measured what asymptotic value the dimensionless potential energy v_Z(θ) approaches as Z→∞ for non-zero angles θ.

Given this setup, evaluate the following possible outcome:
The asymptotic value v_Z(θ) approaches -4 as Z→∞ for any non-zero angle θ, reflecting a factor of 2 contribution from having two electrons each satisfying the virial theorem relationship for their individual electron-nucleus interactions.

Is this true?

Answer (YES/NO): YES